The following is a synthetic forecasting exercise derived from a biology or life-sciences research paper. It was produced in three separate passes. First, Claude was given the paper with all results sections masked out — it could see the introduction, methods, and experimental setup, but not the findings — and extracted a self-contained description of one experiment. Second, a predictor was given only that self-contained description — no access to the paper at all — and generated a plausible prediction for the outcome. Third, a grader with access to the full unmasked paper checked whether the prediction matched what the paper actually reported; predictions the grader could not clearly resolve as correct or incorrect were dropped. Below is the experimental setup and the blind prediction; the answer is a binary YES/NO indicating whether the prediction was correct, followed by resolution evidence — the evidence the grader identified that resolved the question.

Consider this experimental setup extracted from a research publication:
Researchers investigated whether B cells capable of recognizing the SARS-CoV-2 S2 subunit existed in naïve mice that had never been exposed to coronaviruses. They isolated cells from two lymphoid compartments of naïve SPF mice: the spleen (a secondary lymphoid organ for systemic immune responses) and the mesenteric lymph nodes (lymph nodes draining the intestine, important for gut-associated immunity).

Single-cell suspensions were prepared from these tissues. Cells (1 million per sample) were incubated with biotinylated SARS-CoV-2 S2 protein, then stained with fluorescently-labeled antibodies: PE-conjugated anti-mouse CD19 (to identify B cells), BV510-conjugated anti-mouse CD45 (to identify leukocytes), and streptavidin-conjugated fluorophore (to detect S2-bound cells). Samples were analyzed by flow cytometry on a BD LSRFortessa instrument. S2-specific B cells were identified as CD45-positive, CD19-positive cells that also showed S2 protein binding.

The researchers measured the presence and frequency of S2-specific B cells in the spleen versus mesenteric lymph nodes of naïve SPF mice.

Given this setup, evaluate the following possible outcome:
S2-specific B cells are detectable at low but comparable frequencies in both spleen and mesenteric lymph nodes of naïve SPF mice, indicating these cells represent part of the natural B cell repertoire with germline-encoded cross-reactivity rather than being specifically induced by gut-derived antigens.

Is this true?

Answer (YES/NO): NO